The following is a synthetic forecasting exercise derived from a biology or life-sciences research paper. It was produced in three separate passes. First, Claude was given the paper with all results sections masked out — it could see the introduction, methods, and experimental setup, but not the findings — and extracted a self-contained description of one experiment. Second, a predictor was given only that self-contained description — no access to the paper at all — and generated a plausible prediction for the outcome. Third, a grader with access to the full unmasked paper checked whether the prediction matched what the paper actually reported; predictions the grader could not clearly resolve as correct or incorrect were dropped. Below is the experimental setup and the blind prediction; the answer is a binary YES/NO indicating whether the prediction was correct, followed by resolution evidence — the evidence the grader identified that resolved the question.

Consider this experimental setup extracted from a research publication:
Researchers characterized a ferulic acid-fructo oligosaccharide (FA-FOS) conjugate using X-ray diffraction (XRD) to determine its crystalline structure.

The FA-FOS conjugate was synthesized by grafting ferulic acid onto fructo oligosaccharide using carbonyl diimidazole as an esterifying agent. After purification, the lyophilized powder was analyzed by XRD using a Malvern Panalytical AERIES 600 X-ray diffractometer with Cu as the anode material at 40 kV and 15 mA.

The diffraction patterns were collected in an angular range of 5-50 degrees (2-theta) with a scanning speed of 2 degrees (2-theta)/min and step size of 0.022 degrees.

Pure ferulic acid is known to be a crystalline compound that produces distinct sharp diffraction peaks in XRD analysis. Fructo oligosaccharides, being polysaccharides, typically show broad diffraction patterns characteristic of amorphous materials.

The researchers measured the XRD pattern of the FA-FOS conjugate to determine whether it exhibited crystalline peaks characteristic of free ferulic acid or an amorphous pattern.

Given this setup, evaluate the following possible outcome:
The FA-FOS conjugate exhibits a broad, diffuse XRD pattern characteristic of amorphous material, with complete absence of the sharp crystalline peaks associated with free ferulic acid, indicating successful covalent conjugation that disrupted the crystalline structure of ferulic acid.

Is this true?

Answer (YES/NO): YES